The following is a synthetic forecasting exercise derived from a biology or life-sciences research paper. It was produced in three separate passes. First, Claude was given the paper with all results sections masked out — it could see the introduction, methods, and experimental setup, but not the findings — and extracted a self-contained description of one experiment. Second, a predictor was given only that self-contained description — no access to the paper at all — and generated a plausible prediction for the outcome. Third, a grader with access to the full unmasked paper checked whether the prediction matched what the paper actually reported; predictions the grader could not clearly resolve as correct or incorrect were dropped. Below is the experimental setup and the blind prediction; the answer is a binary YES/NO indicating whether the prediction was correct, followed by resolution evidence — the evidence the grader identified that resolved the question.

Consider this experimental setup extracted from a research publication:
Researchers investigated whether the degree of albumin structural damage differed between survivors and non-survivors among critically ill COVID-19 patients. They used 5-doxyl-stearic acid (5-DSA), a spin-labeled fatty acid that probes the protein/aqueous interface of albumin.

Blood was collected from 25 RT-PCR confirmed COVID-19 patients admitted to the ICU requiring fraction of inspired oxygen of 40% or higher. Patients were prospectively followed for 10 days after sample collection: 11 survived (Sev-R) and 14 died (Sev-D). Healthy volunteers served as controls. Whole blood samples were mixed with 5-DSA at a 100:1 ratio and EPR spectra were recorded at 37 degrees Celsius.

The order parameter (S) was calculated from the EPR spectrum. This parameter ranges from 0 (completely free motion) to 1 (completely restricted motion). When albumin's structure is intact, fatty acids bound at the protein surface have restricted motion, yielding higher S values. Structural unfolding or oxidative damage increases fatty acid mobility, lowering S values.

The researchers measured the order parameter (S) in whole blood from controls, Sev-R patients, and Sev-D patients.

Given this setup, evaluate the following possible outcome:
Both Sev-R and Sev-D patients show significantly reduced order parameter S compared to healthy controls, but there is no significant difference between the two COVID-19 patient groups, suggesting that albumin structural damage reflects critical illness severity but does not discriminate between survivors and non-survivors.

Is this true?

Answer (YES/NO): NO